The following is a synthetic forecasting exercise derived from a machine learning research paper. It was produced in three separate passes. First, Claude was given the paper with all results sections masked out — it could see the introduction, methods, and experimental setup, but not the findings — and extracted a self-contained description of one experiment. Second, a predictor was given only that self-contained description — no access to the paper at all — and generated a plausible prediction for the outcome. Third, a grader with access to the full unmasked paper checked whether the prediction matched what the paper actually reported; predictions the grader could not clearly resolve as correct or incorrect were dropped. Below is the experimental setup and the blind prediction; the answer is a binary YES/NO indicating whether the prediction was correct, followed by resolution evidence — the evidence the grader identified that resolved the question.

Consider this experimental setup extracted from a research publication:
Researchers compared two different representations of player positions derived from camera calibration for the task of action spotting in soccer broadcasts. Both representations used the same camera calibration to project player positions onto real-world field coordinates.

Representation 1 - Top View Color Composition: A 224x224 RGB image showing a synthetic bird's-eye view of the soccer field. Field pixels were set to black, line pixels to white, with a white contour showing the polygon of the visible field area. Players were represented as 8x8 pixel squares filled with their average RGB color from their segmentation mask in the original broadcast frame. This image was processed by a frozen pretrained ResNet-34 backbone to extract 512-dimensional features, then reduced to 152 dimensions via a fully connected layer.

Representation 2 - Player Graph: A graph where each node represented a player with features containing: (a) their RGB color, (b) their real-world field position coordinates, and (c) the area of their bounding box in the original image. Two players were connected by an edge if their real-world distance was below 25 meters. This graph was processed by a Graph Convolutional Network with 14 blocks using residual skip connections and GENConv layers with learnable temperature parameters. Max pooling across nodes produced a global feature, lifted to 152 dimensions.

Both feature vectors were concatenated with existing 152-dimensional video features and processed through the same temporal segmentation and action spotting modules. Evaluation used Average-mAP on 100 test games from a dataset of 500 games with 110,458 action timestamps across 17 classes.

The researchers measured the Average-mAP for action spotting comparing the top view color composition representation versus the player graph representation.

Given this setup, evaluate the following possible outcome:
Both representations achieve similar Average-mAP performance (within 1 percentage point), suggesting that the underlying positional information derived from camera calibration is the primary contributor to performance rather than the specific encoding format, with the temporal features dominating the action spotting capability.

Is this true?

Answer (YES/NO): NO